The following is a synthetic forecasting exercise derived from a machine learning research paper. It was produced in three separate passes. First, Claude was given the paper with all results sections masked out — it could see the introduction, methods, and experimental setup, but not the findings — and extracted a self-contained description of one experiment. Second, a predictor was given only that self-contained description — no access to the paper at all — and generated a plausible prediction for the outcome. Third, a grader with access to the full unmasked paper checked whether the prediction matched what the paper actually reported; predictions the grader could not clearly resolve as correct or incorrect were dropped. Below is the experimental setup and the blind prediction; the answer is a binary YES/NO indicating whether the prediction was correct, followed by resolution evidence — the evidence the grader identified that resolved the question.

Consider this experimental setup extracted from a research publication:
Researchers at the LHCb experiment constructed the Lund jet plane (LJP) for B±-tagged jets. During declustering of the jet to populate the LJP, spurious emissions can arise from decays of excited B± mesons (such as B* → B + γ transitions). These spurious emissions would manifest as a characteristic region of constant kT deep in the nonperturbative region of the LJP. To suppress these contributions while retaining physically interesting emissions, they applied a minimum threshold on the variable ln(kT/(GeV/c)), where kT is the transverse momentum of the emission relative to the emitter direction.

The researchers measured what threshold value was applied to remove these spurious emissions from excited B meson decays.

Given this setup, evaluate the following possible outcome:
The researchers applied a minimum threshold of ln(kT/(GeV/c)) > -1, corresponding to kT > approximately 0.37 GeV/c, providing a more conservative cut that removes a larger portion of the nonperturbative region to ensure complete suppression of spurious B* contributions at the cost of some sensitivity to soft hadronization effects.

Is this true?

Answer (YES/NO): NO